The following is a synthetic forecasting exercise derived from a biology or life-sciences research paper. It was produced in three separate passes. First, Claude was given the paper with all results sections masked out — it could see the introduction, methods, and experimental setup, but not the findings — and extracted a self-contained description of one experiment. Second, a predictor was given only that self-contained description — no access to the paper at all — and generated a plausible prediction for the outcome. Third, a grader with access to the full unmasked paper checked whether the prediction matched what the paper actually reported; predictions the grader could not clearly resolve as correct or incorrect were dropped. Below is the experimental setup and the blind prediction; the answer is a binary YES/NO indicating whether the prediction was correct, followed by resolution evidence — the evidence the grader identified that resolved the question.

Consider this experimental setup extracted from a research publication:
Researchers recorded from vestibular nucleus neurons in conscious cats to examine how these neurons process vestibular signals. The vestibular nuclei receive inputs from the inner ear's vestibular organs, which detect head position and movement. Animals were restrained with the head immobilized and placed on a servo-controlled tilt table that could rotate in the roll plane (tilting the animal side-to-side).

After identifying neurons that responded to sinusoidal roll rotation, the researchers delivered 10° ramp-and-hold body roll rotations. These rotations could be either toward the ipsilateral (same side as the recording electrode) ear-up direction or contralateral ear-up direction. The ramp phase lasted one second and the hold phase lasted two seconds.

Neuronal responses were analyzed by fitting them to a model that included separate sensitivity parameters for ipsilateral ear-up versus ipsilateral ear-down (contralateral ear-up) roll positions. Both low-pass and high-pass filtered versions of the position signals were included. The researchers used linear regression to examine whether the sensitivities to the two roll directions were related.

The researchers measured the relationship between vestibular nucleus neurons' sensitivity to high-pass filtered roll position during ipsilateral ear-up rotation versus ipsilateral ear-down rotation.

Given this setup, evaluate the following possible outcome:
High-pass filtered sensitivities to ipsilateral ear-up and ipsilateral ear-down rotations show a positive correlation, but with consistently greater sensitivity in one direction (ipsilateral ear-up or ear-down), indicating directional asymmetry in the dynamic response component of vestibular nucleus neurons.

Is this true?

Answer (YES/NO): NO